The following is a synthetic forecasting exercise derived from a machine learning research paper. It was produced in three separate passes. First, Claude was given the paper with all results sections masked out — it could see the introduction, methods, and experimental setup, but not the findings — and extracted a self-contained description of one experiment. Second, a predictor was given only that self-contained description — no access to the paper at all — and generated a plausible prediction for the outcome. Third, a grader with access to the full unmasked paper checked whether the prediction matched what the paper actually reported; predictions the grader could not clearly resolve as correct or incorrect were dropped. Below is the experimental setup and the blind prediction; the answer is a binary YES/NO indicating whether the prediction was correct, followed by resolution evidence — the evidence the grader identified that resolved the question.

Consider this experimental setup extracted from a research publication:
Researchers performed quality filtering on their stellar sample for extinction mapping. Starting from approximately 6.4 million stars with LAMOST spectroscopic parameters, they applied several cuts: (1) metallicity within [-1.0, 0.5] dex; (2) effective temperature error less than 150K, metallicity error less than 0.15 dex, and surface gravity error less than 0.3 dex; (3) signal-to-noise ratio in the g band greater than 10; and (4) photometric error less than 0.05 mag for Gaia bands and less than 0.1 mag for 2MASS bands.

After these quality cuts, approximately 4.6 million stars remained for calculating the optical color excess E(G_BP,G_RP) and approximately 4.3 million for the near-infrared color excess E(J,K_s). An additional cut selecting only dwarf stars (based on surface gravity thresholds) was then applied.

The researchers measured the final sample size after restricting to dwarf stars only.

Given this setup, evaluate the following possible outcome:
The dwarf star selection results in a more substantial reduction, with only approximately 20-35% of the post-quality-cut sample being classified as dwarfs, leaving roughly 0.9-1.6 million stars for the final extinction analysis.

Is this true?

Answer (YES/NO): NO